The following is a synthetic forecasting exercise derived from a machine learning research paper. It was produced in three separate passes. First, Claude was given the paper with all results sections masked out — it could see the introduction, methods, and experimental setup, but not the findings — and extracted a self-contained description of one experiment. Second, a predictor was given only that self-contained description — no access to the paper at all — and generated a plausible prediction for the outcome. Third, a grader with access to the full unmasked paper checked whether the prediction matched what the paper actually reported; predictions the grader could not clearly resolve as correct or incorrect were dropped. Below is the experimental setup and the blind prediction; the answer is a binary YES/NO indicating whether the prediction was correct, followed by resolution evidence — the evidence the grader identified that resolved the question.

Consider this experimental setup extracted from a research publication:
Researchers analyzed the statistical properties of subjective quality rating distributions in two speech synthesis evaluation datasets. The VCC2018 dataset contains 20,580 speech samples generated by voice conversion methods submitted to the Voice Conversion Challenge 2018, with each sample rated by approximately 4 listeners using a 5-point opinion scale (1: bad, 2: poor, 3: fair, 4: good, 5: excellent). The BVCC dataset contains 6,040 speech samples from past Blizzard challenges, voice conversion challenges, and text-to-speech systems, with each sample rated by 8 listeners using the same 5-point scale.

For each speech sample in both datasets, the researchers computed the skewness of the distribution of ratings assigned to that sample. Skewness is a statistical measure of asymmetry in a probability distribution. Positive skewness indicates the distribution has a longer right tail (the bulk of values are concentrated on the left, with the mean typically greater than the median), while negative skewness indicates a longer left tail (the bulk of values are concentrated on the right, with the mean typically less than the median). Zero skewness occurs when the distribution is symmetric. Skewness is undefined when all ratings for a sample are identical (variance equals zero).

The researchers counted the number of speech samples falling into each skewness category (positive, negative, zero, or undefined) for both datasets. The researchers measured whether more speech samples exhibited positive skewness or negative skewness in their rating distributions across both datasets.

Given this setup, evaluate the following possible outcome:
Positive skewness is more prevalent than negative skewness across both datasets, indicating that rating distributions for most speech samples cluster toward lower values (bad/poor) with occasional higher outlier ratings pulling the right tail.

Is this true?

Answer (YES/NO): YES